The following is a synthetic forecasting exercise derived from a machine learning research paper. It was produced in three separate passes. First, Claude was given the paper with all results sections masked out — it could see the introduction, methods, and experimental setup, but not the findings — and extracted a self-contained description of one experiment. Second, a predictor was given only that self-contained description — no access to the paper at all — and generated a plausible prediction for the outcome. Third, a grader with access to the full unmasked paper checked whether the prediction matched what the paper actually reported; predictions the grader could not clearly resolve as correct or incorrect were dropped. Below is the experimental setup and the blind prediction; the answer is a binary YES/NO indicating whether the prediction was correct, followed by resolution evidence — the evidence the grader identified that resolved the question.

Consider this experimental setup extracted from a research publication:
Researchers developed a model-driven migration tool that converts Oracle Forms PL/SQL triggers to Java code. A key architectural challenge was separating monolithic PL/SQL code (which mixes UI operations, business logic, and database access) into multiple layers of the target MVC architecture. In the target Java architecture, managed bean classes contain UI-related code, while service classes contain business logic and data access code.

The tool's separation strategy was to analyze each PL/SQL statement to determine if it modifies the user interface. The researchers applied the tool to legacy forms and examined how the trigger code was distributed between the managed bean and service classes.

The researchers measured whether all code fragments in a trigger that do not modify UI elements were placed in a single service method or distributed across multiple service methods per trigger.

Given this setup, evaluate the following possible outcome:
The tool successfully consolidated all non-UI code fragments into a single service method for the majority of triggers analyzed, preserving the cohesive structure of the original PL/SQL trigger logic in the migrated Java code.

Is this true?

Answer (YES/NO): NO